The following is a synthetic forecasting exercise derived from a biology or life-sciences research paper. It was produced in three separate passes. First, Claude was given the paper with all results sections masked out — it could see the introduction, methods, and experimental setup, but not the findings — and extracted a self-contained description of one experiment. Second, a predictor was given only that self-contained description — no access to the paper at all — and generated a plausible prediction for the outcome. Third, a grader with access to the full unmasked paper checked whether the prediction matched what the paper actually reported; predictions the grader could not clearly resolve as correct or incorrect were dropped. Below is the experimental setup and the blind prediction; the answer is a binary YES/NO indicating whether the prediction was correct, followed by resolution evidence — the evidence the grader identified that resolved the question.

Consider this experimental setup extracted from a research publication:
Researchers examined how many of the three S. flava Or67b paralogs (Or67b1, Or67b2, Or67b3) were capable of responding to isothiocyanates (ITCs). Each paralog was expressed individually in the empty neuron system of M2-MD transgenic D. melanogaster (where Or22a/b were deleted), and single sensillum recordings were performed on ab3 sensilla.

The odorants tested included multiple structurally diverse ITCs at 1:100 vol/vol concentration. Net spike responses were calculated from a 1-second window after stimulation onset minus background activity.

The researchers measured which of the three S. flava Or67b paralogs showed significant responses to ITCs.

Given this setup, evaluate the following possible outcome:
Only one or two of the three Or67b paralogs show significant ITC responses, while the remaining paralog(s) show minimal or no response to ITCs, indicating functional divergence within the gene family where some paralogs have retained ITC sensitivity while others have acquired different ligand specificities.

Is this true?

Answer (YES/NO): YES